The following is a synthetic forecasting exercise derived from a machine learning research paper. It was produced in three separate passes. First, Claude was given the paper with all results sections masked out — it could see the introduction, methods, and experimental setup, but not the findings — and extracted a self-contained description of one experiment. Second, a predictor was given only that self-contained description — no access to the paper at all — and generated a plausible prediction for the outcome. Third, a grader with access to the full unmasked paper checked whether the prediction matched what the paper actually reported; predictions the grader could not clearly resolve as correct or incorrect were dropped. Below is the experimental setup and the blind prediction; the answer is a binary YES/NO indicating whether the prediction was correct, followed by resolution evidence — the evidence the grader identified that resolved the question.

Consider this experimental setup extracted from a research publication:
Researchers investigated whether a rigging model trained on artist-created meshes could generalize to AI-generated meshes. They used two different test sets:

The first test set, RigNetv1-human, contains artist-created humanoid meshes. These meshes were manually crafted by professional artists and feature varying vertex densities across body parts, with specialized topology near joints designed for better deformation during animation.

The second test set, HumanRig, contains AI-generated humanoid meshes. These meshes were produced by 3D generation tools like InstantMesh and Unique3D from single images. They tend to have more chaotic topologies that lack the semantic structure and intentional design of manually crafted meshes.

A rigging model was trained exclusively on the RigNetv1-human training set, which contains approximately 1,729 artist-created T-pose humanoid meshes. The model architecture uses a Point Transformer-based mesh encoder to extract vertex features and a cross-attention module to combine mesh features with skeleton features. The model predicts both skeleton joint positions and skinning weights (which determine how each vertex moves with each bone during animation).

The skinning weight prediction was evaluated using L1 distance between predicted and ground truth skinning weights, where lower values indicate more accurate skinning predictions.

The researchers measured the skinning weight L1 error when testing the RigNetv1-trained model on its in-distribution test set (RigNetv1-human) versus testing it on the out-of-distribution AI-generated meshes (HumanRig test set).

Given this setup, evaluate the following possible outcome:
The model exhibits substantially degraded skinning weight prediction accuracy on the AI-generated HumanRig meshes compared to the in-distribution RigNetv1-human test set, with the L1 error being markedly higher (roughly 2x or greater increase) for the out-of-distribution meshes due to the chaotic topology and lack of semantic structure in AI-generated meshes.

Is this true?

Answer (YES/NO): NO